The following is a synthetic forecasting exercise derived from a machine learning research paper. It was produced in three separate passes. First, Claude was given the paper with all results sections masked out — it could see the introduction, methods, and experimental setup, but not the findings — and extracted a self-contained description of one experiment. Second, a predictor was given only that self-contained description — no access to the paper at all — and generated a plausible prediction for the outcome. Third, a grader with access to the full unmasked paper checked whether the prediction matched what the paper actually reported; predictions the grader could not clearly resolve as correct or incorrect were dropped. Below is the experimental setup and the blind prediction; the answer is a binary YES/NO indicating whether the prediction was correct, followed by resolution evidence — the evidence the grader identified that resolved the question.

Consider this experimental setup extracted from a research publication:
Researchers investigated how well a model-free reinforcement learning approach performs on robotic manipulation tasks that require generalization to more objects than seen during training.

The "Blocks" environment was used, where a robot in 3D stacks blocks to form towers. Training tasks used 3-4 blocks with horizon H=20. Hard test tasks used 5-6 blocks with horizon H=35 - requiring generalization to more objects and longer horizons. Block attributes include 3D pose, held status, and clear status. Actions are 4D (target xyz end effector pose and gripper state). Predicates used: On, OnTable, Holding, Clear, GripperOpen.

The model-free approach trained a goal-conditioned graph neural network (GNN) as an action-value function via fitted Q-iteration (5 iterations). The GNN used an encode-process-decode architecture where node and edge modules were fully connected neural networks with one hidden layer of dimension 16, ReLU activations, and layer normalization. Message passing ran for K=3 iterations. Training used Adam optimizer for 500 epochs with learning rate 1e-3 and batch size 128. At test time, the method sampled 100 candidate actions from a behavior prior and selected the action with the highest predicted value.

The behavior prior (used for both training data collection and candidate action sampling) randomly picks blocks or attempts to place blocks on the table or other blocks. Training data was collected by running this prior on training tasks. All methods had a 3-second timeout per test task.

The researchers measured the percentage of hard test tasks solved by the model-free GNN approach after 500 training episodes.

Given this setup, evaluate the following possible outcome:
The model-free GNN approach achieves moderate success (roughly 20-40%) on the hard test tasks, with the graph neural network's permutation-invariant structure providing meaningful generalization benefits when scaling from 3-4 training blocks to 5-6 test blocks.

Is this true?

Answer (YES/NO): NO